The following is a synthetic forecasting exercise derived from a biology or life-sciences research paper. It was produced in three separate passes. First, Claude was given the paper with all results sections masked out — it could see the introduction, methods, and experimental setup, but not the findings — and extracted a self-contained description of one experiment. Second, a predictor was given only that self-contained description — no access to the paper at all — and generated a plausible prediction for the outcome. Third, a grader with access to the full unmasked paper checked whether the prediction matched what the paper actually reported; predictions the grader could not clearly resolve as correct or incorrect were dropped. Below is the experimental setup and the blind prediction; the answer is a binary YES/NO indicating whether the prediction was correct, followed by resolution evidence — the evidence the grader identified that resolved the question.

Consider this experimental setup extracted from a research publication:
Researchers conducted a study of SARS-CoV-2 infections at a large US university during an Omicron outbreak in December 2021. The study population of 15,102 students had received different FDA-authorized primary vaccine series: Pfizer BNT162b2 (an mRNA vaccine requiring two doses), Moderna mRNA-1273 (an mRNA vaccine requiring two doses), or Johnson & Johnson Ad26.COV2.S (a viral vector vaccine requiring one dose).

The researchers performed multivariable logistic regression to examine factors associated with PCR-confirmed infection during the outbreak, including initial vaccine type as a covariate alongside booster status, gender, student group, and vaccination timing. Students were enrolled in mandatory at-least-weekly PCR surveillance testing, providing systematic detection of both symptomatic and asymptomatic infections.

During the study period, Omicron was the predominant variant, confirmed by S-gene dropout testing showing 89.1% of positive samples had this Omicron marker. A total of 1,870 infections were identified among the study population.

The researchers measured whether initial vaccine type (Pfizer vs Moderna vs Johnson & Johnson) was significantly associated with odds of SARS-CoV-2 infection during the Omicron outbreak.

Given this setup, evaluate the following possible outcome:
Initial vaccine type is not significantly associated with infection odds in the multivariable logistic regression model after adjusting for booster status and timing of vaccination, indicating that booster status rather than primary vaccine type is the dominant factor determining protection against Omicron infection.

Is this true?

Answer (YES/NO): YES